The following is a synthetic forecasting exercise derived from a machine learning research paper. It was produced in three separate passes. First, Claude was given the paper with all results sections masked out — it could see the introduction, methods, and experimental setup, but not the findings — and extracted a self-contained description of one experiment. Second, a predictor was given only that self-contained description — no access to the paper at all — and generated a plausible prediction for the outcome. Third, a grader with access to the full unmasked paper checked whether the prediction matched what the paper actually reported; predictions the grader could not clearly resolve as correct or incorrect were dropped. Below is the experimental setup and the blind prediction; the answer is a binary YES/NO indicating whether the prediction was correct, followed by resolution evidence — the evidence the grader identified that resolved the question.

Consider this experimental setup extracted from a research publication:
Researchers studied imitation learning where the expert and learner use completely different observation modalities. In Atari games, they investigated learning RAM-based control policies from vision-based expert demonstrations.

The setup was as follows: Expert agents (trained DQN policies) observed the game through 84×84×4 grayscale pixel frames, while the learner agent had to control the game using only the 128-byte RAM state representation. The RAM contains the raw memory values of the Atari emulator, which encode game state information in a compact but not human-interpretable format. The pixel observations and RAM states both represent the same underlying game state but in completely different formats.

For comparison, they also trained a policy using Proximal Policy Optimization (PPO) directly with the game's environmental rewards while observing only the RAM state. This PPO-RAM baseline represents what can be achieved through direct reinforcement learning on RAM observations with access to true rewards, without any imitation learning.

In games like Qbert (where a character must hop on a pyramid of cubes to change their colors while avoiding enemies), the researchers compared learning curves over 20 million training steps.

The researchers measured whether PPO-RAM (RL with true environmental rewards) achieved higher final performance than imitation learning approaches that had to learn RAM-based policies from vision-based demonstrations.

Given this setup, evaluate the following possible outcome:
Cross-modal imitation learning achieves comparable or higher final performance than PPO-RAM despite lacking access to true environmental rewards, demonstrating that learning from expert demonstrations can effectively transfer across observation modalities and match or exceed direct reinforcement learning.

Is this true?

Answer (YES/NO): YES